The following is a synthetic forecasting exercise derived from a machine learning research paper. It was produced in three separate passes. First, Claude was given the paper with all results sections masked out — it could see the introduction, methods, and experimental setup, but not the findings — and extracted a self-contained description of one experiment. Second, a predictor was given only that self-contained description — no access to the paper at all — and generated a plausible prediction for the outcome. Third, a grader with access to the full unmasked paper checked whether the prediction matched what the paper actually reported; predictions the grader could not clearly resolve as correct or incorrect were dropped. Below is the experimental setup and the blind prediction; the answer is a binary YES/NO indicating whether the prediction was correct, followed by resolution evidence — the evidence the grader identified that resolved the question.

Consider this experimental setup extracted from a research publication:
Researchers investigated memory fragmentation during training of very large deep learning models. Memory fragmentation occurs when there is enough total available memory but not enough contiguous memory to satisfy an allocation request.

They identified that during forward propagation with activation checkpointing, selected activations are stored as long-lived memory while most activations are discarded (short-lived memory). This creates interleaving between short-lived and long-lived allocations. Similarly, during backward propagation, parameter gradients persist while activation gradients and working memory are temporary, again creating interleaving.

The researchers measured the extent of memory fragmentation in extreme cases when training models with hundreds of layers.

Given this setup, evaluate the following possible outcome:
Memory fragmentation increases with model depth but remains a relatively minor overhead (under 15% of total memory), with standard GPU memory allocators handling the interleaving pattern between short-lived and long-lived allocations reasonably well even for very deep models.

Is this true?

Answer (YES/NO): NO